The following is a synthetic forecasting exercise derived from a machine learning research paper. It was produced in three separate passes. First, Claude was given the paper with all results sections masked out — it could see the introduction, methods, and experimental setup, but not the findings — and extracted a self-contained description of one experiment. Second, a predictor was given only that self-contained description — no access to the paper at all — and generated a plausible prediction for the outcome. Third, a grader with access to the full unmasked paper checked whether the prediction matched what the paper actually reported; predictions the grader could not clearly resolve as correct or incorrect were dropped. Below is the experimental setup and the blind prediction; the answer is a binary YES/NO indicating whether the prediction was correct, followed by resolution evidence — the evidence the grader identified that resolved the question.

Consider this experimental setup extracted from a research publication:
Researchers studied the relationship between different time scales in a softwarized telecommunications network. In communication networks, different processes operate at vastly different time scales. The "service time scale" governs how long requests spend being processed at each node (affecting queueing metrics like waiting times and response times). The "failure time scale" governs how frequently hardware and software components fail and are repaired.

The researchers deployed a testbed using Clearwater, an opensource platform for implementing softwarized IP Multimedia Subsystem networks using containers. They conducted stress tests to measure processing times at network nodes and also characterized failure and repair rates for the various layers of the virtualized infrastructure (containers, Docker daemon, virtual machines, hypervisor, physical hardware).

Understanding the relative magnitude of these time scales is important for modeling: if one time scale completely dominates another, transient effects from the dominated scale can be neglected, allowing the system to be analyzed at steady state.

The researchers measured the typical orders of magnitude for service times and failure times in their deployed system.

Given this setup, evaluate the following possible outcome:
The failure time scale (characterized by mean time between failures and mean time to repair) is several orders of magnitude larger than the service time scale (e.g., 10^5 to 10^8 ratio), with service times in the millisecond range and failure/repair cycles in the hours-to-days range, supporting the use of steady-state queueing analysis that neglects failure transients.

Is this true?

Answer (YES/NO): YES